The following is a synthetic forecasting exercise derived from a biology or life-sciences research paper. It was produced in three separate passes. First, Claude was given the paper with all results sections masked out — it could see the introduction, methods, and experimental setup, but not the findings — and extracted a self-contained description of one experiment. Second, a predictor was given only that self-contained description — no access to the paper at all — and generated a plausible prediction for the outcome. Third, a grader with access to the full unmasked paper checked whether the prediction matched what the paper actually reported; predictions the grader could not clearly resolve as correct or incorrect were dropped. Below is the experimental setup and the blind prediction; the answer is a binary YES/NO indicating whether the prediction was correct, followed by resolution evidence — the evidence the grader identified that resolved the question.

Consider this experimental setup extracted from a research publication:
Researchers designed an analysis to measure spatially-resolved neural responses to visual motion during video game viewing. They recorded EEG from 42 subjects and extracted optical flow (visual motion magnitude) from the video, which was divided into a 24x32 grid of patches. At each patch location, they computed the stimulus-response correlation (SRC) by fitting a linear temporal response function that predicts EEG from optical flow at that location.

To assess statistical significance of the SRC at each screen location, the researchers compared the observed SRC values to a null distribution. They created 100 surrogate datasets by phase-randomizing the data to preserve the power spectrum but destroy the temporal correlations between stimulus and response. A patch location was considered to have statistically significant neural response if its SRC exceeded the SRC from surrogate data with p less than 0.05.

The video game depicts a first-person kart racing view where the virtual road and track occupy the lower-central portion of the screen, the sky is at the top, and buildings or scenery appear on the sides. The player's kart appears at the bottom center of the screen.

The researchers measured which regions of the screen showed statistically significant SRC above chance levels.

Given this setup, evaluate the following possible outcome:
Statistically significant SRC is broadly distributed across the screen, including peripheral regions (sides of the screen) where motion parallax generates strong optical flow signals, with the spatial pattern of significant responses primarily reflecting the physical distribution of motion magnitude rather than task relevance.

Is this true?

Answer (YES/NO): NO